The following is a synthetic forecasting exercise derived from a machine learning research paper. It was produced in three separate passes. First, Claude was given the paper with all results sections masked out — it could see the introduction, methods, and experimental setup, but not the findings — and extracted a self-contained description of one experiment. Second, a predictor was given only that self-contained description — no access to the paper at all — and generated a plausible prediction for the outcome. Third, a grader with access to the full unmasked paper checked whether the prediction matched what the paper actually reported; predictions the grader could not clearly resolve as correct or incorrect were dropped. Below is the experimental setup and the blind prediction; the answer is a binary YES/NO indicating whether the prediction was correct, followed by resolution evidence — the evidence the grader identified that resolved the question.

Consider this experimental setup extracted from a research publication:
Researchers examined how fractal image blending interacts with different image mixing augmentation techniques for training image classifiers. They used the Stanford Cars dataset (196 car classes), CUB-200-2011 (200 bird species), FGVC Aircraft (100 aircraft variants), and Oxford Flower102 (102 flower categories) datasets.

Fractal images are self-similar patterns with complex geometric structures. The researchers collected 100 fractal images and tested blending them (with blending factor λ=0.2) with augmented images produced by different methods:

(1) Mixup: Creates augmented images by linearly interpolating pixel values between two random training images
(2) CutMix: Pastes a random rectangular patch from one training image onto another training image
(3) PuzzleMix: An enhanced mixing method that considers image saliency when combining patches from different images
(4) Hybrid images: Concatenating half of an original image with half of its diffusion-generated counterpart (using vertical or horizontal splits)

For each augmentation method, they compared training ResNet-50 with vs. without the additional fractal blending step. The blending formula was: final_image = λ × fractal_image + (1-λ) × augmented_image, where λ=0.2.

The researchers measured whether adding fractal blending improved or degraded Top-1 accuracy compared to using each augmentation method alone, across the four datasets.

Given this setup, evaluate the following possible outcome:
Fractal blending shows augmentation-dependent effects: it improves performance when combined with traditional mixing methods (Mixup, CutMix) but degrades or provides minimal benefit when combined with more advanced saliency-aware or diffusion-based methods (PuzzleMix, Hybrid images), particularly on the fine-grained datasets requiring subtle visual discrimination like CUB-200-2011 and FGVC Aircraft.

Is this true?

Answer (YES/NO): NO